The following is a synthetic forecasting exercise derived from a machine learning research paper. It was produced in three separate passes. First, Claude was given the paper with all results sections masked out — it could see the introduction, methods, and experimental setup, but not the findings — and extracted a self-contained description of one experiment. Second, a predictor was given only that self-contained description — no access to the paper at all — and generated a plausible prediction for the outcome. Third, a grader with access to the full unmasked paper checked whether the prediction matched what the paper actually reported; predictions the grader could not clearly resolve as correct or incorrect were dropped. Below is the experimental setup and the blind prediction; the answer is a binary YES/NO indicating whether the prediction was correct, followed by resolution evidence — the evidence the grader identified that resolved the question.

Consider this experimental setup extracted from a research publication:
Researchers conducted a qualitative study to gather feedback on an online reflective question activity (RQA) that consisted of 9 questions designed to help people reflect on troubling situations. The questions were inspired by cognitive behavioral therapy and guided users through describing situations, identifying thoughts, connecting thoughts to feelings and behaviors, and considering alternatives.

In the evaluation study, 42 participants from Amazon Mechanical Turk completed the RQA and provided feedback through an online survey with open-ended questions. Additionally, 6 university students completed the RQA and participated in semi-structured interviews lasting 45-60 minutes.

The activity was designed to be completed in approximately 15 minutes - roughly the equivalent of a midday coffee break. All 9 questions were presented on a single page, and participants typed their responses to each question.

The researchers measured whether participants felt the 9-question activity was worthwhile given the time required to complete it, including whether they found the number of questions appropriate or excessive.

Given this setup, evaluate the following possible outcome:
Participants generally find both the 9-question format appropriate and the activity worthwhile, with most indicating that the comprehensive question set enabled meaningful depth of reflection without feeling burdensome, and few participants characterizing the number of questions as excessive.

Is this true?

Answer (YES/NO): YES